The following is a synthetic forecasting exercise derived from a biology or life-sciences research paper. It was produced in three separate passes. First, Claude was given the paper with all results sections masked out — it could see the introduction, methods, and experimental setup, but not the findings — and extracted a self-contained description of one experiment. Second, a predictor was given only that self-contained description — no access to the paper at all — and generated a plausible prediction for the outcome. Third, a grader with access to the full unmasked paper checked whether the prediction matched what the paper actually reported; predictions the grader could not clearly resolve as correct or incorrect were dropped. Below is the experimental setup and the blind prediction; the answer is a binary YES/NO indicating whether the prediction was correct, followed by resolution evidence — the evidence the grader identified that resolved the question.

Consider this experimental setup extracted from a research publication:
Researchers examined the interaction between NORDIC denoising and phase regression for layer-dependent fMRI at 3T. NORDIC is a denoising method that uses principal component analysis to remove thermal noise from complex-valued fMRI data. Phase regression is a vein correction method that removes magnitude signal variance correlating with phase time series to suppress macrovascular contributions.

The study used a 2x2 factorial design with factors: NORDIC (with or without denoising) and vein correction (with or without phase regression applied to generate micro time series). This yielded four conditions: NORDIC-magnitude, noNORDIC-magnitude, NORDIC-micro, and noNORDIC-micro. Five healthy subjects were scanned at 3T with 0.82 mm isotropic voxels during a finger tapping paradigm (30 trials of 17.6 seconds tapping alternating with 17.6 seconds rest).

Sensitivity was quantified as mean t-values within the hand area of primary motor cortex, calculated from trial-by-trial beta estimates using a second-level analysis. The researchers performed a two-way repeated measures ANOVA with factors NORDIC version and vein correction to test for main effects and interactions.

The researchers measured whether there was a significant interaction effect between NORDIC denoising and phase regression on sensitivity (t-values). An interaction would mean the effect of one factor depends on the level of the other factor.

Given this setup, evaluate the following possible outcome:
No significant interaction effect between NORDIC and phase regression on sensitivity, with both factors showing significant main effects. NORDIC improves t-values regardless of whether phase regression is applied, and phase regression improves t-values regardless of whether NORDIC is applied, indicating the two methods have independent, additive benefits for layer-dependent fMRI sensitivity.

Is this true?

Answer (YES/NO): NO